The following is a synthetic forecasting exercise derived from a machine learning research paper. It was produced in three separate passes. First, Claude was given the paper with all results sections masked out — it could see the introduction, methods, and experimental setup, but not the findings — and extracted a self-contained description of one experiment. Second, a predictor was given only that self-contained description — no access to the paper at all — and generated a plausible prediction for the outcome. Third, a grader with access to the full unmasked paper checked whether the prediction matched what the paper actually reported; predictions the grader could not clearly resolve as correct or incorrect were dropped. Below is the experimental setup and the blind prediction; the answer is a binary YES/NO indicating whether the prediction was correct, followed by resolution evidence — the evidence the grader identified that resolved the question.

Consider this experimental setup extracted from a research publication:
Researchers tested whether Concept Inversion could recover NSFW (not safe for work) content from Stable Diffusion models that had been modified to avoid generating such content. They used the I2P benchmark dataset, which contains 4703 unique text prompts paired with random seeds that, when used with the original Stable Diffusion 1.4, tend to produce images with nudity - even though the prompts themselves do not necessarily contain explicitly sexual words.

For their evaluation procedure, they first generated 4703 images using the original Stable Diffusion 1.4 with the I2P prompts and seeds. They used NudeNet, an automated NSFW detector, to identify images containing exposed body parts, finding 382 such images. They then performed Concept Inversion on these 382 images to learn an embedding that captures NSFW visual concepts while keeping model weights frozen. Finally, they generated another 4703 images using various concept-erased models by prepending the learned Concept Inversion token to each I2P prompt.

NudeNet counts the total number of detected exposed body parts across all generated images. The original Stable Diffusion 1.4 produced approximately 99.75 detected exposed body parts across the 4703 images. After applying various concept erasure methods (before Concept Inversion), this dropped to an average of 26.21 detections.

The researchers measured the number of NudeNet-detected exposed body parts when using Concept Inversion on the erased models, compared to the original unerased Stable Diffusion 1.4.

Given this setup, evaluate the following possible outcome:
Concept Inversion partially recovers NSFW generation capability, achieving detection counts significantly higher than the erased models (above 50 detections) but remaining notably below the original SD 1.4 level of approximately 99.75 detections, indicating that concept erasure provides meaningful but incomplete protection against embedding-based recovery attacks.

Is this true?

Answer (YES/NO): NO